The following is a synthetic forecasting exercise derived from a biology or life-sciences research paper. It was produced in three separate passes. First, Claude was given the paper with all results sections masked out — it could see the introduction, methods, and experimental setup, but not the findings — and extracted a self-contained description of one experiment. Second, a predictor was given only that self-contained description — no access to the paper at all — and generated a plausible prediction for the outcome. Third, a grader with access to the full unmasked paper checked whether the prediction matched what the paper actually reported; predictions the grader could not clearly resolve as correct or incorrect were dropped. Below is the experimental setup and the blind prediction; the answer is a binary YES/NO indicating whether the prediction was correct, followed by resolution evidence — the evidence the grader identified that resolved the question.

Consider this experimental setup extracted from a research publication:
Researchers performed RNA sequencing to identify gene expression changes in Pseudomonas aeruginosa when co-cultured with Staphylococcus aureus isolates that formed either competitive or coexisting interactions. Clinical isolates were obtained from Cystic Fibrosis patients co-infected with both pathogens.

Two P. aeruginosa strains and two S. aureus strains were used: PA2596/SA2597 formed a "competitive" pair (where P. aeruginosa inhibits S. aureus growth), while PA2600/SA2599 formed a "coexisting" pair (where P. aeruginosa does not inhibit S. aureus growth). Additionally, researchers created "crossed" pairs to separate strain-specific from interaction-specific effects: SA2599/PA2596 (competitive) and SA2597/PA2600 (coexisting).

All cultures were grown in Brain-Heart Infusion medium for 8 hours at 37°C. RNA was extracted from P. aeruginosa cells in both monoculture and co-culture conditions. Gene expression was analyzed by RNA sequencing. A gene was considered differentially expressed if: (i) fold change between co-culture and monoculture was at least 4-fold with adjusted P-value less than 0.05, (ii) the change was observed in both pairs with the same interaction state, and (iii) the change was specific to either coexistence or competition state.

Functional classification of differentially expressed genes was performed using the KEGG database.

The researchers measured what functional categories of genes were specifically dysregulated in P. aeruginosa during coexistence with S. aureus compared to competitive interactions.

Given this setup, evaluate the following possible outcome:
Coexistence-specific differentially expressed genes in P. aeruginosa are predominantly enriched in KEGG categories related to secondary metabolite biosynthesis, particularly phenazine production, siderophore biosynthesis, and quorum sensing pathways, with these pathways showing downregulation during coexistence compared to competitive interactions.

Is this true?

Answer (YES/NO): NO